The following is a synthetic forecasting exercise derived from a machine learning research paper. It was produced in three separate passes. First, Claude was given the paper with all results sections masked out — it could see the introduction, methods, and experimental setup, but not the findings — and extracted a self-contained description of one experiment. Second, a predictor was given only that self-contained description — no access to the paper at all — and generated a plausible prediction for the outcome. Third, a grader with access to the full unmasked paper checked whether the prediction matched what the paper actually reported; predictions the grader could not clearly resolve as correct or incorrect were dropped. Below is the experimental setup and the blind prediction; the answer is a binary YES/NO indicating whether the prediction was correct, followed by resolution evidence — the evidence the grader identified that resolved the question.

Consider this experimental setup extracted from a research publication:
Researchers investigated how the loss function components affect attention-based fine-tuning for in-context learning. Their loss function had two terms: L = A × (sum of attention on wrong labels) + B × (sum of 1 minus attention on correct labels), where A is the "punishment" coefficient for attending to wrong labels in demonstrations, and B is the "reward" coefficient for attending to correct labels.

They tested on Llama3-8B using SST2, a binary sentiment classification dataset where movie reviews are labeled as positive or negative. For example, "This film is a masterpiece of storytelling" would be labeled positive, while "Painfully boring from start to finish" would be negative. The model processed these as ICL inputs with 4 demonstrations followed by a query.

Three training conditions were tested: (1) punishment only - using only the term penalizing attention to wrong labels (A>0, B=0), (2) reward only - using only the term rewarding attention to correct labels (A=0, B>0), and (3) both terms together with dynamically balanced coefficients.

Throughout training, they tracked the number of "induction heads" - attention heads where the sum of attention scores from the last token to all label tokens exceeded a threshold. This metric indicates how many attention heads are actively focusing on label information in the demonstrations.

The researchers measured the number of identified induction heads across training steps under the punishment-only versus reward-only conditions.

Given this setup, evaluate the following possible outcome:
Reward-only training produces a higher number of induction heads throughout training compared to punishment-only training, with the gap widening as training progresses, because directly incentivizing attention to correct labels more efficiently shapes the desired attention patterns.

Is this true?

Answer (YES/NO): YES